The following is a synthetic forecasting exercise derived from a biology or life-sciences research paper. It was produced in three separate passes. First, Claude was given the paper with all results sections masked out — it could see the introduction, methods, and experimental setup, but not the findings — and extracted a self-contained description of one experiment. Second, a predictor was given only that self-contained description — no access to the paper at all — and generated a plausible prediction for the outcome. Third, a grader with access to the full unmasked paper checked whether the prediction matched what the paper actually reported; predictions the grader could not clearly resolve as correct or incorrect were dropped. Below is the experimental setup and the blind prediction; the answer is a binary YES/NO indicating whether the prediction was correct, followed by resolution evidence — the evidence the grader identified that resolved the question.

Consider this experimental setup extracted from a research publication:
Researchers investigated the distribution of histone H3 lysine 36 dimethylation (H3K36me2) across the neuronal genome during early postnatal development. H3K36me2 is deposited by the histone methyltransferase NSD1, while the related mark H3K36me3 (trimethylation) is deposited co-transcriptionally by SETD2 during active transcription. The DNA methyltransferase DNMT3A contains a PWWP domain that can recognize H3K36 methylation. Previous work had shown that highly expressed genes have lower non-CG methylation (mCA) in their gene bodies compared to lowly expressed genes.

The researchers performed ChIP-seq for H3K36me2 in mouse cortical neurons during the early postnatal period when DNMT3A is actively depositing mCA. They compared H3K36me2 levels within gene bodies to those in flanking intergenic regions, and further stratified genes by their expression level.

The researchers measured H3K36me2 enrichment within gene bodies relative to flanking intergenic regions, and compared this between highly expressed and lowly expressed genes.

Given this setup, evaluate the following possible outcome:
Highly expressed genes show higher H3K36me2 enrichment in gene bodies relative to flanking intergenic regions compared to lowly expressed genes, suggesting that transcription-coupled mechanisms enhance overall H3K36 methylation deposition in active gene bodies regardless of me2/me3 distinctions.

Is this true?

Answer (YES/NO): NO